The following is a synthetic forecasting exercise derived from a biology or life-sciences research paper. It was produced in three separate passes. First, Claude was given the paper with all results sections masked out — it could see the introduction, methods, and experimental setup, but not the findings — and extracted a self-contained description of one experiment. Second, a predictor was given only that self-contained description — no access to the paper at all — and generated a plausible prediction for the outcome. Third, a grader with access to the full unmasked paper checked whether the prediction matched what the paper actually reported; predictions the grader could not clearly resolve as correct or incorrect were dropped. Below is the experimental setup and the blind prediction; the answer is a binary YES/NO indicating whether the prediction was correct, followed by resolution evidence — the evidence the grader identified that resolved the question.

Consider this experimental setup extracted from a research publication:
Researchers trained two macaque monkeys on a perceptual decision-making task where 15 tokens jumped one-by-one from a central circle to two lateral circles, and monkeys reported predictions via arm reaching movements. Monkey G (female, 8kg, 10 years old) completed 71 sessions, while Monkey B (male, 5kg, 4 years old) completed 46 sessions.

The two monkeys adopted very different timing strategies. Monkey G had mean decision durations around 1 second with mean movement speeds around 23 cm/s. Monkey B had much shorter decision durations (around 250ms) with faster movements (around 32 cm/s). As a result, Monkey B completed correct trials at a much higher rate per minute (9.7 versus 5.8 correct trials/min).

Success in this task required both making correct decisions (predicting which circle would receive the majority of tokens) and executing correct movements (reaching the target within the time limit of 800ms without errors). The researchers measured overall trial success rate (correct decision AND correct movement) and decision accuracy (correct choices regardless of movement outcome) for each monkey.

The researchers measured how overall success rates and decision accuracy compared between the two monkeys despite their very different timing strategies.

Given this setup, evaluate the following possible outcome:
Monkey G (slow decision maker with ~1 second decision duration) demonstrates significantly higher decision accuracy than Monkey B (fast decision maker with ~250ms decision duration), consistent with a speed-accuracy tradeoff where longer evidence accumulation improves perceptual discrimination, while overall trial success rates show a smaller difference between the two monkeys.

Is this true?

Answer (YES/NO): NO